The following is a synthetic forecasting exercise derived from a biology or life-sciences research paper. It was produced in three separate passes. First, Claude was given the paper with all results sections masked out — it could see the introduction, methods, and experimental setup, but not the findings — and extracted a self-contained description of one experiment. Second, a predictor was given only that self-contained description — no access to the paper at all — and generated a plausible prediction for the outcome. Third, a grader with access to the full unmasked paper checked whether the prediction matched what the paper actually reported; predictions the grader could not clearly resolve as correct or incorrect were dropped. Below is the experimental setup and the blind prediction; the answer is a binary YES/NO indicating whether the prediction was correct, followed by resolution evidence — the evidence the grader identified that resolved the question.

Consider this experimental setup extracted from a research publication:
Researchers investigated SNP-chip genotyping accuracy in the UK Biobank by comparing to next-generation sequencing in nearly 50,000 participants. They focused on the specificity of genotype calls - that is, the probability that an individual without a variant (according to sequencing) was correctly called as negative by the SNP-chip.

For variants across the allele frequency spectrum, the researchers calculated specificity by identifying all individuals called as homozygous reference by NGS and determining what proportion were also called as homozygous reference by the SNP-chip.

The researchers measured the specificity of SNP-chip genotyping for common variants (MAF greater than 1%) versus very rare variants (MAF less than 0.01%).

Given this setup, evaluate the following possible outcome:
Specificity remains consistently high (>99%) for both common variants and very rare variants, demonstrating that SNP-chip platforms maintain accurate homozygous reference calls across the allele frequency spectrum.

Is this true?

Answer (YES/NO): YES